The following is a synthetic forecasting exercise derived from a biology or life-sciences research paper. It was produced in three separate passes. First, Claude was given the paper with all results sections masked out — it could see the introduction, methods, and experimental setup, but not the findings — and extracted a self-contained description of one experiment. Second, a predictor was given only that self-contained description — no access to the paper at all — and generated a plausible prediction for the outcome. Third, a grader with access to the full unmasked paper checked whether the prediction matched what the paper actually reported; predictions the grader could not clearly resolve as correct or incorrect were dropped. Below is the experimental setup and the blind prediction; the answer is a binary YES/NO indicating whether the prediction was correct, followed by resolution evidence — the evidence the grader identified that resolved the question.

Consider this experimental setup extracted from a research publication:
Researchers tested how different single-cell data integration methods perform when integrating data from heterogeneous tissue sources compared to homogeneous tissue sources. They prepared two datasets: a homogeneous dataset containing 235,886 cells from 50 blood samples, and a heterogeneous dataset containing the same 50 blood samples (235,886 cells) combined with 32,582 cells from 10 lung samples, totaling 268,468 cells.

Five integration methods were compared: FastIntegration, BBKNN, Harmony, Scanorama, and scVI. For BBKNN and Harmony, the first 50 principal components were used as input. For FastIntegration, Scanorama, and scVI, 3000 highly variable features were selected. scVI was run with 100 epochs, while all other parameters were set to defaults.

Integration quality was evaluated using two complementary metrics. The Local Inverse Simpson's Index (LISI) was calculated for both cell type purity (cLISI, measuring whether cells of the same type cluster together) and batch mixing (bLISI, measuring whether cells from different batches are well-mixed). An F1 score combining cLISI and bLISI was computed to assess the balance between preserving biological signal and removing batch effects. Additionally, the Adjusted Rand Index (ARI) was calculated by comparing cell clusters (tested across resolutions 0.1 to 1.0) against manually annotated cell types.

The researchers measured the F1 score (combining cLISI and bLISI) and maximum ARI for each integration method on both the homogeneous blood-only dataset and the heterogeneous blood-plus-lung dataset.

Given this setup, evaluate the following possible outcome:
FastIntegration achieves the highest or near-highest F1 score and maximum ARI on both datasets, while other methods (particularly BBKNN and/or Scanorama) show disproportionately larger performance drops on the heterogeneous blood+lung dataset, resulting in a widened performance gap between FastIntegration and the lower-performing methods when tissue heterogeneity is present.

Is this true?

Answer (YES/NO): NO